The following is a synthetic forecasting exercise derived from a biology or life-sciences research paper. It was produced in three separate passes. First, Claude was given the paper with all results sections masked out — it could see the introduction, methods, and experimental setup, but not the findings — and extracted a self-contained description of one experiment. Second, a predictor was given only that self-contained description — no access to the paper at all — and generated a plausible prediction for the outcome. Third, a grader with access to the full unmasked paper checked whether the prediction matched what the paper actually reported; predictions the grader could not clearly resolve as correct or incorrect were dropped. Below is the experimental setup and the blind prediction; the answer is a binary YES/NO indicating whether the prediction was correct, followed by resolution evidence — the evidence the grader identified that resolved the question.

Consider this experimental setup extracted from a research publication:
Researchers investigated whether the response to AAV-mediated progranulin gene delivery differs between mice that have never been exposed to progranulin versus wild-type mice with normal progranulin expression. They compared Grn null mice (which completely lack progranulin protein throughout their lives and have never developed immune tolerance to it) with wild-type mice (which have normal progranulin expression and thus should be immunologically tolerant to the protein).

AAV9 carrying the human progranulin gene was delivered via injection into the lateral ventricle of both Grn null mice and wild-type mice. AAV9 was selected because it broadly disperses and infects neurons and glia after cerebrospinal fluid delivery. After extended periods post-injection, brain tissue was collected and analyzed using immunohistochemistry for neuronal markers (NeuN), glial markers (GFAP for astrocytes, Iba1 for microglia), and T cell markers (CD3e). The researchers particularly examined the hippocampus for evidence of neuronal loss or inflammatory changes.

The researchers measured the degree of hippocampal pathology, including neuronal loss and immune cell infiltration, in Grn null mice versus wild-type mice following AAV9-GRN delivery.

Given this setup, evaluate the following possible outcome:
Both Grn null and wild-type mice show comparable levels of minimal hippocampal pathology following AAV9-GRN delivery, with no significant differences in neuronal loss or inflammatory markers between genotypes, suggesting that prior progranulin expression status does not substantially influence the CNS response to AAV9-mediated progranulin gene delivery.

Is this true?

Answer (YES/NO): NO